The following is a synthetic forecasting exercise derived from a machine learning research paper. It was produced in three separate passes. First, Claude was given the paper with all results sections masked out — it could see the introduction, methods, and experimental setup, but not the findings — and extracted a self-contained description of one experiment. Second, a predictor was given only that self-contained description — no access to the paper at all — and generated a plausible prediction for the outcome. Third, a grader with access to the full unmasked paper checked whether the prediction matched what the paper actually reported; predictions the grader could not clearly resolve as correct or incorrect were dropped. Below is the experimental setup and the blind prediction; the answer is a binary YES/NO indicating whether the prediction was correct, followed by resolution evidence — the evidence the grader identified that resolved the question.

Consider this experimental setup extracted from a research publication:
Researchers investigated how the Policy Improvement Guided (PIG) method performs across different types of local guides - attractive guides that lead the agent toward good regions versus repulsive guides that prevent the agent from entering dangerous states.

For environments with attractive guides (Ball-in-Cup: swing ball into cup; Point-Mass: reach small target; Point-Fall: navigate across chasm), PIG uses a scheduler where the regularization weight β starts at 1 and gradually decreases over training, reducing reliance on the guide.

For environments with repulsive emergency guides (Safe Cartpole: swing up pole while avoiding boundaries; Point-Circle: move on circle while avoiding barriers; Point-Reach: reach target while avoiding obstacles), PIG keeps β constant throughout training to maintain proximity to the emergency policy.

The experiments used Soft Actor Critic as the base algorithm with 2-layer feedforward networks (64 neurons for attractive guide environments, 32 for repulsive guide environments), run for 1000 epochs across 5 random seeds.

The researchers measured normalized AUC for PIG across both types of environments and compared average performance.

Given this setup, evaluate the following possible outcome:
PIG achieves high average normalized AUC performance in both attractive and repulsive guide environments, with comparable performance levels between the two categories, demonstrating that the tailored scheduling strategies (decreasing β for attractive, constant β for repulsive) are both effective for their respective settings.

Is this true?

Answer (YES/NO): NO